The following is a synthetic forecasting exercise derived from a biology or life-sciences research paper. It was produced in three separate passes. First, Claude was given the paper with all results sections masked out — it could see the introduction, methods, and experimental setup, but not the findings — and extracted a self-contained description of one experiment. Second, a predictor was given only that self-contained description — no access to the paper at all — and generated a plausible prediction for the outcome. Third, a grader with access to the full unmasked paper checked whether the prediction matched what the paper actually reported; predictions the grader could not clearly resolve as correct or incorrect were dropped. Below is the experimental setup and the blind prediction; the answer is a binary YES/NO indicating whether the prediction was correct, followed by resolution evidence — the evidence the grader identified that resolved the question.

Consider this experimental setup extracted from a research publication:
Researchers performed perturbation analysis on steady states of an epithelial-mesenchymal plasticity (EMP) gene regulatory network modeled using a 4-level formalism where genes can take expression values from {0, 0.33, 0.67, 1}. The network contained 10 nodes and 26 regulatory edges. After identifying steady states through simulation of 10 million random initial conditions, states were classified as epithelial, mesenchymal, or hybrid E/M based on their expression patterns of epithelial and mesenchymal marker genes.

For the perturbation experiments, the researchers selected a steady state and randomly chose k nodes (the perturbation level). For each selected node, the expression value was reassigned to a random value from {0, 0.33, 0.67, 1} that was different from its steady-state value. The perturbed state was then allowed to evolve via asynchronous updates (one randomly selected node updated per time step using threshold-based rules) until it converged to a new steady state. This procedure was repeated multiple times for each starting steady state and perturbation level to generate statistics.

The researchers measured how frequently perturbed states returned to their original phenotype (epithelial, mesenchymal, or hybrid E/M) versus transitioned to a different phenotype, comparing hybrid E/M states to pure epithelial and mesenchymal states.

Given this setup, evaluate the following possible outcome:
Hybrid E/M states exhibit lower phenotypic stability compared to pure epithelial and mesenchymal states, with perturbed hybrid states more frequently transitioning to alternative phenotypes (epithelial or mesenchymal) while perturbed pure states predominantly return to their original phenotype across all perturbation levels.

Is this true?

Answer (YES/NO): YES